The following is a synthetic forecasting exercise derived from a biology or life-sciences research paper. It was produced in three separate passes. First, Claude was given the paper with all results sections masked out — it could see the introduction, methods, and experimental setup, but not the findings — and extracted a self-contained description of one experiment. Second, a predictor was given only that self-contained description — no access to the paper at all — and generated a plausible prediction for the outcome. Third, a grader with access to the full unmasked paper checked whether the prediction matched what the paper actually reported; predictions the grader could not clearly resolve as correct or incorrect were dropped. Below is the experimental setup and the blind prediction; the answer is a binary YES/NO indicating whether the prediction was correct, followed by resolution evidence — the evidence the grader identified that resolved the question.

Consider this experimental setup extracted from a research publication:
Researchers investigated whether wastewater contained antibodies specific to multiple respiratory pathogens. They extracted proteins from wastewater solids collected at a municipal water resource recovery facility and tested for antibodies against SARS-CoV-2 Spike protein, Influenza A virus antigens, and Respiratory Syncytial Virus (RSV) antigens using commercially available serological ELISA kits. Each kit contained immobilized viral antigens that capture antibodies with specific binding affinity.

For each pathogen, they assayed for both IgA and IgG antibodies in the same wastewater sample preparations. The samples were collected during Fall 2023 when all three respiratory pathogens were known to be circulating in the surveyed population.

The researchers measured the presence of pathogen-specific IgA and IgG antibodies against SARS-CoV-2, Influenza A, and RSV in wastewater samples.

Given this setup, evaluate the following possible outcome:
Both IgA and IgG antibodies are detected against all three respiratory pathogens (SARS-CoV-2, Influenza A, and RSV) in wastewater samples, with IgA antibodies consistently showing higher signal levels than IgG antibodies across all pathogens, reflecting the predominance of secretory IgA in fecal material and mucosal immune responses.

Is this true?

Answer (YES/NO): NO